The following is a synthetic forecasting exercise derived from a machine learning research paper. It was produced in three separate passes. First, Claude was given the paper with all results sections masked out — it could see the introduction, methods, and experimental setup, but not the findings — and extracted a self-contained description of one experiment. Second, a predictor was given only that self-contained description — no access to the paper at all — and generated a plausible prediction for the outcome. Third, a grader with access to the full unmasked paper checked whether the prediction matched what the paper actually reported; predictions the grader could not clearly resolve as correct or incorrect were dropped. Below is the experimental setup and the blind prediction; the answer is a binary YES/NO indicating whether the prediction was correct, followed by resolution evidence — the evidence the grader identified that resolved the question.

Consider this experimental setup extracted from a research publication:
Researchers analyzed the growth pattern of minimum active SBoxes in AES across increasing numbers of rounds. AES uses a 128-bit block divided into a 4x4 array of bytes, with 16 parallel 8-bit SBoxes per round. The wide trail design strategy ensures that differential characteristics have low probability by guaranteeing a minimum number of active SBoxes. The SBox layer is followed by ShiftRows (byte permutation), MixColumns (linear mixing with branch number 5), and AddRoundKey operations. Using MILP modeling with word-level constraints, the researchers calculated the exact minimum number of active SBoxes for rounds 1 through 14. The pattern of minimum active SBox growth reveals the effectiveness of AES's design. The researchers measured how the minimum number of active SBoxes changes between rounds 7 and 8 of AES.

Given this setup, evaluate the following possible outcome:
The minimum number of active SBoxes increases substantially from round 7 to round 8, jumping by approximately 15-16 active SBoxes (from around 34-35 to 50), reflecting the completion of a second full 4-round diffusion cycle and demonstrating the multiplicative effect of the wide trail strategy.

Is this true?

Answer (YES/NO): YES